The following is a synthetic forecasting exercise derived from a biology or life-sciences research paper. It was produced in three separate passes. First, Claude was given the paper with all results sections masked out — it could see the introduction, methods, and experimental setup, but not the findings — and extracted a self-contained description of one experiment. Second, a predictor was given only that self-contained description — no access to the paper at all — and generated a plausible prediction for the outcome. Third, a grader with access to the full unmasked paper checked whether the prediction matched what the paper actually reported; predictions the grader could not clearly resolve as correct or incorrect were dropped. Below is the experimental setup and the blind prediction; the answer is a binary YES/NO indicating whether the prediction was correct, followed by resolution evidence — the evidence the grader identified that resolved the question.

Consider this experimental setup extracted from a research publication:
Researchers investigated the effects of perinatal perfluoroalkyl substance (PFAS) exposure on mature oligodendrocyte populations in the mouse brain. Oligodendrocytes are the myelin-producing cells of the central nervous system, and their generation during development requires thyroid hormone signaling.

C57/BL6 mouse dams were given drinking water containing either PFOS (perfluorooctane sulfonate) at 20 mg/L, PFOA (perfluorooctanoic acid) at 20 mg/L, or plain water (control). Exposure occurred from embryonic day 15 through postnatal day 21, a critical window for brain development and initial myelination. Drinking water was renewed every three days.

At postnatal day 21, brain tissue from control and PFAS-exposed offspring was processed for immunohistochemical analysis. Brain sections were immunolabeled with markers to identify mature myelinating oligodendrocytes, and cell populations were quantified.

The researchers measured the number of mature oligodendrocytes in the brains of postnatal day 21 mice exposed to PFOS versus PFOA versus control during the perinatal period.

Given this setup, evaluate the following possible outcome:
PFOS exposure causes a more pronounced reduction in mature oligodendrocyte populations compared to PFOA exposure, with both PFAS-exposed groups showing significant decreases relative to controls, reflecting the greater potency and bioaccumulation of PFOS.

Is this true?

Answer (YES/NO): NO